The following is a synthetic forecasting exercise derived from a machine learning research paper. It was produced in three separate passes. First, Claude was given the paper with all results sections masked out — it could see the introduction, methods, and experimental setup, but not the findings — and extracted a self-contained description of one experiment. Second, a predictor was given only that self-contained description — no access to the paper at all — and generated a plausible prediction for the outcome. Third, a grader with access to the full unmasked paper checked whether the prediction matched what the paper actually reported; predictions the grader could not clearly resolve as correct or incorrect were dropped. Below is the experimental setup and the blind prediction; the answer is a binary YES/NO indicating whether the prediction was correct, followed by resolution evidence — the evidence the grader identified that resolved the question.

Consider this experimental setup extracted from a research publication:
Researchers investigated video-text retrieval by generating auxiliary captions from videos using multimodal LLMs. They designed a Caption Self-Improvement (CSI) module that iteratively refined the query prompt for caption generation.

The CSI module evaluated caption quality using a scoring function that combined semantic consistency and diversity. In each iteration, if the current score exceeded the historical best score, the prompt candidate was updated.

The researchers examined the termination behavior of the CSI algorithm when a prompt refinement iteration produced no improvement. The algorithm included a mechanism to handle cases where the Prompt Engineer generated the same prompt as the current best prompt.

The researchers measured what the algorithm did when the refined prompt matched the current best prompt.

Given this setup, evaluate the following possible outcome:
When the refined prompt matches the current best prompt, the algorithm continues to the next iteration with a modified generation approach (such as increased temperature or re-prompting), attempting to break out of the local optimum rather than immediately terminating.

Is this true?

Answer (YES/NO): NO